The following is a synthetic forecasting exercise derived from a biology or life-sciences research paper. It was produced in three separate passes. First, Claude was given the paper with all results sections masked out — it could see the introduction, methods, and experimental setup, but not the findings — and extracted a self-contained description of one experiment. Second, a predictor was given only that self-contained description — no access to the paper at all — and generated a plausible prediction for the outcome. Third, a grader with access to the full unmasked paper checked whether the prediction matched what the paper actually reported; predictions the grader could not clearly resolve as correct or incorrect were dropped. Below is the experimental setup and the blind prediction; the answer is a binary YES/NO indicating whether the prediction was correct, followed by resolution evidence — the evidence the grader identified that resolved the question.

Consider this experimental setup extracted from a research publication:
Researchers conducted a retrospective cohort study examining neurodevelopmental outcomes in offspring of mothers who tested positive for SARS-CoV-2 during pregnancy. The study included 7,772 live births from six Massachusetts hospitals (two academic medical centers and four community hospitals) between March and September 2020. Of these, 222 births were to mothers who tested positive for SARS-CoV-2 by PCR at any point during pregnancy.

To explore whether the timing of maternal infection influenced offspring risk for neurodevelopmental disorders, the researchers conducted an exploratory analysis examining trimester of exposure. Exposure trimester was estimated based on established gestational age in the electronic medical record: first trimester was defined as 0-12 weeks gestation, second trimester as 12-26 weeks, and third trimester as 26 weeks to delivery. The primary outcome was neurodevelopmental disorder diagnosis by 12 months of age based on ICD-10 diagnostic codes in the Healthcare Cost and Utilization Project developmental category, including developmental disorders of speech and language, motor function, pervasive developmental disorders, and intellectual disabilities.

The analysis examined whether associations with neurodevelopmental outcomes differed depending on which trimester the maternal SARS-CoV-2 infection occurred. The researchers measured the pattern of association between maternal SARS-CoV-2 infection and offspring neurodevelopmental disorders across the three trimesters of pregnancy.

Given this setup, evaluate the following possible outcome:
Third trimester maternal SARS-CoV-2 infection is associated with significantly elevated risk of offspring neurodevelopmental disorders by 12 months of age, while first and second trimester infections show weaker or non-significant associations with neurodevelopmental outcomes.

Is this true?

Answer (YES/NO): YES